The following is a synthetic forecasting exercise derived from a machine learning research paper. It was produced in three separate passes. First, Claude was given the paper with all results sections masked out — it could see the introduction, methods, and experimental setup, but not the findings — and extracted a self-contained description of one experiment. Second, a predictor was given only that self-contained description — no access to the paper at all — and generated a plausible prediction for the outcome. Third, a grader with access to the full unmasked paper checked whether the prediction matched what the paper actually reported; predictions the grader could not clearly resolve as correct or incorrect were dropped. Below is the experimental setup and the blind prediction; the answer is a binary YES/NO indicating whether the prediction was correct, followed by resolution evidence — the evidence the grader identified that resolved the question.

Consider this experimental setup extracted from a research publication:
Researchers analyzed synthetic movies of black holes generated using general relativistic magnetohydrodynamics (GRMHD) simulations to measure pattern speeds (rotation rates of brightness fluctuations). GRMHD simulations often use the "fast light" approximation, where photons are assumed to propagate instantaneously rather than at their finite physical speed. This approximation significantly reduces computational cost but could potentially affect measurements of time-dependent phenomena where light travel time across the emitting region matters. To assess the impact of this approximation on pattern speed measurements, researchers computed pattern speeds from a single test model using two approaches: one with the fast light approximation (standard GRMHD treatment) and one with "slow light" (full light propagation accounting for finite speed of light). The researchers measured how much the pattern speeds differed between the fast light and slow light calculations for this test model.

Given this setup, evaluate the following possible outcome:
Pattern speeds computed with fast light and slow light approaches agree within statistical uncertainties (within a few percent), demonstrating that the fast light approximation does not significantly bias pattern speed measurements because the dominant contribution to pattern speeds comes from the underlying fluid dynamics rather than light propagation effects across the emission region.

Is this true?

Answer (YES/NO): NO